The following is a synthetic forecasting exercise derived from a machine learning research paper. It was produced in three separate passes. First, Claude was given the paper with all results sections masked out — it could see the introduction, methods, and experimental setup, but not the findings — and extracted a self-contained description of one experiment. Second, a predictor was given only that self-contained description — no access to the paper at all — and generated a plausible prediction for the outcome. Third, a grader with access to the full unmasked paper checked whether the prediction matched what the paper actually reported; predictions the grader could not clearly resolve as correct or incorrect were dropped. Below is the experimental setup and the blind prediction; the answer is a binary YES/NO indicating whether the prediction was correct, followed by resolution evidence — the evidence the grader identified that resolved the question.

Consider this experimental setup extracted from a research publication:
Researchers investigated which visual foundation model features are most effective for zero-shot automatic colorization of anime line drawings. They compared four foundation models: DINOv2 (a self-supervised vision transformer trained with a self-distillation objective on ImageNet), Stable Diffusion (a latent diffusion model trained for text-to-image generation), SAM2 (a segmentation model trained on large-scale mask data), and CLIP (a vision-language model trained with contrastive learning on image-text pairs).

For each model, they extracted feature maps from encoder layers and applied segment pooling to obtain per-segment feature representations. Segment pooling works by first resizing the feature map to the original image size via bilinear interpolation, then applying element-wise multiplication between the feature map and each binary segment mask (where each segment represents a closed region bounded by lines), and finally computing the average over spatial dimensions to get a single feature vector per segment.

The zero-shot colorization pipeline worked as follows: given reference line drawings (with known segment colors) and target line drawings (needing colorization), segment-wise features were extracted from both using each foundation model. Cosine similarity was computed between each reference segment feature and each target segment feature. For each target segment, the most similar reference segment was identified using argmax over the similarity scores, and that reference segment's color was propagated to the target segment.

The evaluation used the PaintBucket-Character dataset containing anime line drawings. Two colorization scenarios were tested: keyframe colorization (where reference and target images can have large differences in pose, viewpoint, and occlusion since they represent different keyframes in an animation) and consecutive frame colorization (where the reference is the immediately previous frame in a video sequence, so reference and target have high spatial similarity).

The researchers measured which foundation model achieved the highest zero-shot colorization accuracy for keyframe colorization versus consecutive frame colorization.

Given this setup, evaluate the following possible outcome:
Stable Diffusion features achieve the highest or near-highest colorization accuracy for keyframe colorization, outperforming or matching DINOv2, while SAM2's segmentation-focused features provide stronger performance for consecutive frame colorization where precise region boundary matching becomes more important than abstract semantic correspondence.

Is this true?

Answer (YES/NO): NO